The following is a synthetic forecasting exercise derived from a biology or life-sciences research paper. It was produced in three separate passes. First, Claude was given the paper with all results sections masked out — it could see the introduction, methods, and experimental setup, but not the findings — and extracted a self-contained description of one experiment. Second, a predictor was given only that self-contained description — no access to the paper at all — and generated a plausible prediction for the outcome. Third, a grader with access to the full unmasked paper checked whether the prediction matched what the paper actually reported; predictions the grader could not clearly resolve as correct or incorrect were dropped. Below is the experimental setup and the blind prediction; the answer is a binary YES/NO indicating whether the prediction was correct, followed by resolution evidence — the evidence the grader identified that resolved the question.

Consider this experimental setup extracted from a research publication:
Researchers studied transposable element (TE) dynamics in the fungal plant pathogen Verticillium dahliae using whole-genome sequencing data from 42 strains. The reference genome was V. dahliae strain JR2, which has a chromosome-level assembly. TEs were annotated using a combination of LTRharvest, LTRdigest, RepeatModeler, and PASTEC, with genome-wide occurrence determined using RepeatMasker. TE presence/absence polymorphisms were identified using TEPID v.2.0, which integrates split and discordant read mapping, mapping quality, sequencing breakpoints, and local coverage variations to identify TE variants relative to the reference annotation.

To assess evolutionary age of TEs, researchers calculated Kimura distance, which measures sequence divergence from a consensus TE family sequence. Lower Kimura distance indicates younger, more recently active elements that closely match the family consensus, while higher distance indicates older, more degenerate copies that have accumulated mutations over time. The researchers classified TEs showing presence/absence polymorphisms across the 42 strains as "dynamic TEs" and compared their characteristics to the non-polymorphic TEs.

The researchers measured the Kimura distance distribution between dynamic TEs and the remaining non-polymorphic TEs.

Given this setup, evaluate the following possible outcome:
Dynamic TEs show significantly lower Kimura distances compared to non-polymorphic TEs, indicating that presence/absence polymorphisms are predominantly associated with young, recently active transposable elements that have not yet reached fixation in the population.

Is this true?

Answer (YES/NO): YES